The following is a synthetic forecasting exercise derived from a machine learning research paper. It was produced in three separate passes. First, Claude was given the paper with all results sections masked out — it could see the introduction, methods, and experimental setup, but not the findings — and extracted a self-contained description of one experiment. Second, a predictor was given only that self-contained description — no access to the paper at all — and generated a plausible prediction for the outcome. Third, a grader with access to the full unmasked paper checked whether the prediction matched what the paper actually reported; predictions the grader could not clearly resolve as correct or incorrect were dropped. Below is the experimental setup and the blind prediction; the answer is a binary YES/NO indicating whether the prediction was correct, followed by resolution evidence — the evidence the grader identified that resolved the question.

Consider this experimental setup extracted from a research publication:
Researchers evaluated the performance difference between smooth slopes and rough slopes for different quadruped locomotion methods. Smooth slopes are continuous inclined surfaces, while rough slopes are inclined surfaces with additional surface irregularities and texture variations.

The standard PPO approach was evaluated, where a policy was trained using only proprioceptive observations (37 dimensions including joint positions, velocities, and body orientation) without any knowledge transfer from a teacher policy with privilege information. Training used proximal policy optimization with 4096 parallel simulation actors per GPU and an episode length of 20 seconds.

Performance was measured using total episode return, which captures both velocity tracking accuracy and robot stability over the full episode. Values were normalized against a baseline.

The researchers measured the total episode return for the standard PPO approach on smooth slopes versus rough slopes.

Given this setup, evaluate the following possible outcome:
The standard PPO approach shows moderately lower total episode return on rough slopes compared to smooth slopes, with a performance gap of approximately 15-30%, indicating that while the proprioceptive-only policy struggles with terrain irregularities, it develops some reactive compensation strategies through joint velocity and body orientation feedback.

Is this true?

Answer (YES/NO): NO